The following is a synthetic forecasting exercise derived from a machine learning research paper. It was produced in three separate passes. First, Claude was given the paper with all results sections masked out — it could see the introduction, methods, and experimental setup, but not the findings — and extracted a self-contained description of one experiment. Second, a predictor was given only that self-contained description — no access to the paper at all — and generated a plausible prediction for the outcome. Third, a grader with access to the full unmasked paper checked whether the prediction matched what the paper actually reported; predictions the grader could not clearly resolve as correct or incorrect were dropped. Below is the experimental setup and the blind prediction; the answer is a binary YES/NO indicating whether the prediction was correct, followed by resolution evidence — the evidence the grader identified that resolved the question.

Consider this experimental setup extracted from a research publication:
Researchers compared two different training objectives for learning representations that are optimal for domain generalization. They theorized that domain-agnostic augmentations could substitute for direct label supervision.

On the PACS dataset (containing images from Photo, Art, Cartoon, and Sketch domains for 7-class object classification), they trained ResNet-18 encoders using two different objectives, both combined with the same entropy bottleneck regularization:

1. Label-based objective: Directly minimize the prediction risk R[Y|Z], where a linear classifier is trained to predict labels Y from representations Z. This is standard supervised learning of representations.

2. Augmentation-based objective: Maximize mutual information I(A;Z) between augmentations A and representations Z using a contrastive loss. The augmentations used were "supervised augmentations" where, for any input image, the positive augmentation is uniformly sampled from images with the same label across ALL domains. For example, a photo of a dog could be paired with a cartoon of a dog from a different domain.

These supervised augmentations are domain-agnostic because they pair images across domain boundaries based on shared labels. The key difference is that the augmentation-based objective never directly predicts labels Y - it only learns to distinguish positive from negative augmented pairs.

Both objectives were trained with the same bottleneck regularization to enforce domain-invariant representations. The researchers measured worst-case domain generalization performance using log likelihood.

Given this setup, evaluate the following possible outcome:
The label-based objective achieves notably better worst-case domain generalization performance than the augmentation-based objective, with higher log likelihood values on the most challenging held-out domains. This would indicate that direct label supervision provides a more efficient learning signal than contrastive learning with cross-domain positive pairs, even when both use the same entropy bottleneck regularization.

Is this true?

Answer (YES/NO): NO